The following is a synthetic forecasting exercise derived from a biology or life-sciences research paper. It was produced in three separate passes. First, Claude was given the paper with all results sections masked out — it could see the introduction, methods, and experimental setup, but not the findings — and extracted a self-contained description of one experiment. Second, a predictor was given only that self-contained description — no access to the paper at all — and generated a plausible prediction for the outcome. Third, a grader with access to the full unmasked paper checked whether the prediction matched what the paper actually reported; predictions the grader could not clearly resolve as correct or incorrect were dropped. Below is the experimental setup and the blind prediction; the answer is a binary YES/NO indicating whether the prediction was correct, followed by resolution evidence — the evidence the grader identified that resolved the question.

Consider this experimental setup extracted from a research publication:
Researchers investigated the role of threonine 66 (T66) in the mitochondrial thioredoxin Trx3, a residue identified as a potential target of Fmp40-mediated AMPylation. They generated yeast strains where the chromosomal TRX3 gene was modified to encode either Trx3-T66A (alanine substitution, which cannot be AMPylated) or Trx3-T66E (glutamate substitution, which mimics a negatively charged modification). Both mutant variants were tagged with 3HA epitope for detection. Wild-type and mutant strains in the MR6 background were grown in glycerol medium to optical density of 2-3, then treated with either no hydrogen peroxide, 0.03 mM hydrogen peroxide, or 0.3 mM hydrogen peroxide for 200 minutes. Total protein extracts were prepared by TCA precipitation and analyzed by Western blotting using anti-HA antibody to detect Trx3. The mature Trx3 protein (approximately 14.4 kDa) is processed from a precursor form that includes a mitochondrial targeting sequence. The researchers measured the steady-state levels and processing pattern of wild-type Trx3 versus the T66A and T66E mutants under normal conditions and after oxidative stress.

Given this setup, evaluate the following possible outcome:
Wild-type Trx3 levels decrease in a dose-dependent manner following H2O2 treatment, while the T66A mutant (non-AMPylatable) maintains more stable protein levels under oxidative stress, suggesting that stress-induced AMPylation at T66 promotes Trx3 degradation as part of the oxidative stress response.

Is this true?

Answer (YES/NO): NO